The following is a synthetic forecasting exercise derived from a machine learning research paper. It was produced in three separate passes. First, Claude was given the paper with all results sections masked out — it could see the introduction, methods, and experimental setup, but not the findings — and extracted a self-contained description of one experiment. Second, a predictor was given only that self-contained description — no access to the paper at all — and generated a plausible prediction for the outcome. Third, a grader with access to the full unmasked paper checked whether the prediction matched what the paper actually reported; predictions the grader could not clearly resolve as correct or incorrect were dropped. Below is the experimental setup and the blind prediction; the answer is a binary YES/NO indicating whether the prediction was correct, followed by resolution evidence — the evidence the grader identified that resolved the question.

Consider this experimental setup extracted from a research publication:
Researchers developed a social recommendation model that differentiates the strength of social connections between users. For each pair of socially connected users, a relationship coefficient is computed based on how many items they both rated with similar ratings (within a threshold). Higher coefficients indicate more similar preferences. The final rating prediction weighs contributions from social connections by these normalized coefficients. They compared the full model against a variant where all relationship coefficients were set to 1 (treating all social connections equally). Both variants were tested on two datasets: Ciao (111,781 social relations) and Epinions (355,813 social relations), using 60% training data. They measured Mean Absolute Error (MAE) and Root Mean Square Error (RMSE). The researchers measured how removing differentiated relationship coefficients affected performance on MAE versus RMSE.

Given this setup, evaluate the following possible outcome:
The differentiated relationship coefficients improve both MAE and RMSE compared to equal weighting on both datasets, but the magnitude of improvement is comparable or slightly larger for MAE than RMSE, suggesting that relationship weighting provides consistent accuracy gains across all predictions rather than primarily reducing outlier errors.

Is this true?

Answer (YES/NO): NO